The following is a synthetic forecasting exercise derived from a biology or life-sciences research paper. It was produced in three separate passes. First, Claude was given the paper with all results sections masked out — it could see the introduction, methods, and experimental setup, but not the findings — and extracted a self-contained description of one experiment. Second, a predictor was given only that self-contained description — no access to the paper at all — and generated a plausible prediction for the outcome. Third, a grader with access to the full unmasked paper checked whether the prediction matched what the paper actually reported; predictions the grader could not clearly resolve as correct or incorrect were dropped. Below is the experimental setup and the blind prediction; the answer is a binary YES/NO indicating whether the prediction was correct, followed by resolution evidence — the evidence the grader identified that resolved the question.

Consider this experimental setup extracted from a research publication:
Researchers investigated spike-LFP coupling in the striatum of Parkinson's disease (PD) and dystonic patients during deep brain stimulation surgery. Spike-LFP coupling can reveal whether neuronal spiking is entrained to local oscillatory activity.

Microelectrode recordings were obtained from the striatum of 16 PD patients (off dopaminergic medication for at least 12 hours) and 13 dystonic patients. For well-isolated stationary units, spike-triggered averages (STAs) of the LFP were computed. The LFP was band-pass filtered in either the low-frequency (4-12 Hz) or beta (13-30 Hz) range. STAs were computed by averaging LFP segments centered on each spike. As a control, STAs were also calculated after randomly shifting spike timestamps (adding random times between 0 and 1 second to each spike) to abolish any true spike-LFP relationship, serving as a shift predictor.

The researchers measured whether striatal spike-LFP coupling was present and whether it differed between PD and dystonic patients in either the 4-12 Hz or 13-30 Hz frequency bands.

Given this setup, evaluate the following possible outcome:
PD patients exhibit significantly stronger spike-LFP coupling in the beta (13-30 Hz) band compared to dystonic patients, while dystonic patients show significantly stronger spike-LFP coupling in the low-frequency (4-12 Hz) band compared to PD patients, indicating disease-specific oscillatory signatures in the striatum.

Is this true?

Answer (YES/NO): NO